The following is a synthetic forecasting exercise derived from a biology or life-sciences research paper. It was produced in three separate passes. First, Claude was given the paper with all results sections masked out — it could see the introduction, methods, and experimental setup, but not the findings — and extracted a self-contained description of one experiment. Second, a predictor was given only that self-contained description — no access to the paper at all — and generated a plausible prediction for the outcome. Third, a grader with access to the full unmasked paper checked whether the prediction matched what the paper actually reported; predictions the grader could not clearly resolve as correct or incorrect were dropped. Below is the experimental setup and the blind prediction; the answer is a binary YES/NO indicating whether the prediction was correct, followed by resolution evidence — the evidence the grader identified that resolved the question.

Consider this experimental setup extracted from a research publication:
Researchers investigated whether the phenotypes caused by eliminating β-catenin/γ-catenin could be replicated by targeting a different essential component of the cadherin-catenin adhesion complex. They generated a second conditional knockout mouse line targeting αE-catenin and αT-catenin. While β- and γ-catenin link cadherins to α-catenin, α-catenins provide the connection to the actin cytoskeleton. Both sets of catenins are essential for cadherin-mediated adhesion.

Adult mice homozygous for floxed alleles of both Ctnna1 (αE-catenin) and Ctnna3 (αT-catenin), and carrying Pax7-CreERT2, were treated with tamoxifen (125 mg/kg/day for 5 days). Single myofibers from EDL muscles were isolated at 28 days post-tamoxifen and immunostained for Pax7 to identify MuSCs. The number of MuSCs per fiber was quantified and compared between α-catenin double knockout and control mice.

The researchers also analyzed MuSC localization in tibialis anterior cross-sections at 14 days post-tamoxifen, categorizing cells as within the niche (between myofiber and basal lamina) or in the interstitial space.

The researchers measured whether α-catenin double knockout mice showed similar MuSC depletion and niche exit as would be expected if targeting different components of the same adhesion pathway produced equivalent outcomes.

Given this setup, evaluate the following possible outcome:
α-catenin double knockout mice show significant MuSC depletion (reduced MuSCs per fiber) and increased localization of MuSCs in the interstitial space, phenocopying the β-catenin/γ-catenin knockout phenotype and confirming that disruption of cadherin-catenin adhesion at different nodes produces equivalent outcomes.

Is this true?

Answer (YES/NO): YES